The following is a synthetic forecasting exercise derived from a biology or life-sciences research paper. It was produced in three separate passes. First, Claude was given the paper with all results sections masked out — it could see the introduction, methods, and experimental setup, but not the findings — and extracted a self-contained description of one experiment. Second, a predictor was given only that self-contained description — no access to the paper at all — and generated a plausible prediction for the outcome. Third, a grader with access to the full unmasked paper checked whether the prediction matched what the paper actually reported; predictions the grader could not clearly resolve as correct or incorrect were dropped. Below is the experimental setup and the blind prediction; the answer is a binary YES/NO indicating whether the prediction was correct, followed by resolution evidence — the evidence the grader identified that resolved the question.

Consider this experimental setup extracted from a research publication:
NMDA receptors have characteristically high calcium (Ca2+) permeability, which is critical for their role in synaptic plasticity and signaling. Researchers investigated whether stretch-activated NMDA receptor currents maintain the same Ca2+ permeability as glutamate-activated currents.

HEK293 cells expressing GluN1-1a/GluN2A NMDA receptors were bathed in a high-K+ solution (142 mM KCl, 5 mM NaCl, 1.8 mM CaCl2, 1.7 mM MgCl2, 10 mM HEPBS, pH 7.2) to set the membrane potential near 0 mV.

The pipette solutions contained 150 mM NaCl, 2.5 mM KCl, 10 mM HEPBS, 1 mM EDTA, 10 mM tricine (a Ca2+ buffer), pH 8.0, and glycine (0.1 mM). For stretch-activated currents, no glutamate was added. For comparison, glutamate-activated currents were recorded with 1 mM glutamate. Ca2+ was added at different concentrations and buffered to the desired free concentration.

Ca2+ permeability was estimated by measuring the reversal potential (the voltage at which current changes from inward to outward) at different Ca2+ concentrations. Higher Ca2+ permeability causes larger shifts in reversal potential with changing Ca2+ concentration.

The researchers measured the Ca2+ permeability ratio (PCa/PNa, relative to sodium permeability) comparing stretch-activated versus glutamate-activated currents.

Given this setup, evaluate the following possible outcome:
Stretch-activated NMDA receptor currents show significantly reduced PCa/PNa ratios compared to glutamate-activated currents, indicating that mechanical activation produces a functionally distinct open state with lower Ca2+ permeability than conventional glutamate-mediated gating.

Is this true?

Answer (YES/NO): NO